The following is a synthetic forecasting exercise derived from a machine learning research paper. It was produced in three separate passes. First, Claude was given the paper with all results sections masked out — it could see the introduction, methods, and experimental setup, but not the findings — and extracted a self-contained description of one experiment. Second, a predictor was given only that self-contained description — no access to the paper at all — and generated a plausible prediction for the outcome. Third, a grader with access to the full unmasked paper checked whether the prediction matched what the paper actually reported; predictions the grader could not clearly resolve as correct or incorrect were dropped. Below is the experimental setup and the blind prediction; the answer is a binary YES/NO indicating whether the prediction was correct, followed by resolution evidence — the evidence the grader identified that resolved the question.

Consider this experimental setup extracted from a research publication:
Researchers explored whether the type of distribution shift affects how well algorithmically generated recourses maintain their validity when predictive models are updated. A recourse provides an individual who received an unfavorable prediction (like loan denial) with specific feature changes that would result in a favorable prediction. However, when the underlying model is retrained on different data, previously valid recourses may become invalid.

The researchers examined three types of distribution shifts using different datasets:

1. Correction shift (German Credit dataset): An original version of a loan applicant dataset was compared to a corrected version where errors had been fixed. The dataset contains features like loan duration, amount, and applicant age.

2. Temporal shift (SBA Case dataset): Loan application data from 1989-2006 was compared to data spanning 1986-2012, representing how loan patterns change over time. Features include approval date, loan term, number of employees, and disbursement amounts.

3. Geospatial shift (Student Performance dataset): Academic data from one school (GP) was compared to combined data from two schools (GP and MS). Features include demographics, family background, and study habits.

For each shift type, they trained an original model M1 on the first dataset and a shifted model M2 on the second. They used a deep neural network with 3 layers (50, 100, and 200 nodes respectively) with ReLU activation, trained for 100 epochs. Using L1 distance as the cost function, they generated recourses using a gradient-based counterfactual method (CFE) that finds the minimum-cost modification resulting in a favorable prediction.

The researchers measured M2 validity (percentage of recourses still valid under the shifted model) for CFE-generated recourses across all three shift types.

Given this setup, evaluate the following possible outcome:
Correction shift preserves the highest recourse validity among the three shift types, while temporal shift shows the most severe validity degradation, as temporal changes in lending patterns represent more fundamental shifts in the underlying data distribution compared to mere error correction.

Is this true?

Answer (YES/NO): NO